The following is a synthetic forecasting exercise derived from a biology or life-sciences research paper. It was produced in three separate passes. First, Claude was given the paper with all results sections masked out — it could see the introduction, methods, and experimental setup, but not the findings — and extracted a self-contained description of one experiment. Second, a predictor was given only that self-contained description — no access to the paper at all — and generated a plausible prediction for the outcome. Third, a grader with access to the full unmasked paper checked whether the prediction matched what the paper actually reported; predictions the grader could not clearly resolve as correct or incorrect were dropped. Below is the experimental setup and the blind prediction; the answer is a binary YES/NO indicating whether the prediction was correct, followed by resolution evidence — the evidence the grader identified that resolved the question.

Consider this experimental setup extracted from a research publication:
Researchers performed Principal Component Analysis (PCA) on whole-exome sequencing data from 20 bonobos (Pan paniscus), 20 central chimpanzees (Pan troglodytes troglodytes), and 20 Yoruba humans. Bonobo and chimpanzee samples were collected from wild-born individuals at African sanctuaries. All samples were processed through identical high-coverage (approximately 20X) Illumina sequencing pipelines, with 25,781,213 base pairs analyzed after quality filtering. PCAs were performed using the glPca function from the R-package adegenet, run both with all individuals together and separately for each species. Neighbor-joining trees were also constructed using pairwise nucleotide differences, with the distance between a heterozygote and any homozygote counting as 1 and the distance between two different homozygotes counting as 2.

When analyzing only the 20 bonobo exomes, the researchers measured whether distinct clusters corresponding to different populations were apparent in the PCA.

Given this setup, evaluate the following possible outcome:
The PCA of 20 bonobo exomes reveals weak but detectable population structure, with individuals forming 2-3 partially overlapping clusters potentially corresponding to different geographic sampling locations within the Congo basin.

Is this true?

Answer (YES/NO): NO